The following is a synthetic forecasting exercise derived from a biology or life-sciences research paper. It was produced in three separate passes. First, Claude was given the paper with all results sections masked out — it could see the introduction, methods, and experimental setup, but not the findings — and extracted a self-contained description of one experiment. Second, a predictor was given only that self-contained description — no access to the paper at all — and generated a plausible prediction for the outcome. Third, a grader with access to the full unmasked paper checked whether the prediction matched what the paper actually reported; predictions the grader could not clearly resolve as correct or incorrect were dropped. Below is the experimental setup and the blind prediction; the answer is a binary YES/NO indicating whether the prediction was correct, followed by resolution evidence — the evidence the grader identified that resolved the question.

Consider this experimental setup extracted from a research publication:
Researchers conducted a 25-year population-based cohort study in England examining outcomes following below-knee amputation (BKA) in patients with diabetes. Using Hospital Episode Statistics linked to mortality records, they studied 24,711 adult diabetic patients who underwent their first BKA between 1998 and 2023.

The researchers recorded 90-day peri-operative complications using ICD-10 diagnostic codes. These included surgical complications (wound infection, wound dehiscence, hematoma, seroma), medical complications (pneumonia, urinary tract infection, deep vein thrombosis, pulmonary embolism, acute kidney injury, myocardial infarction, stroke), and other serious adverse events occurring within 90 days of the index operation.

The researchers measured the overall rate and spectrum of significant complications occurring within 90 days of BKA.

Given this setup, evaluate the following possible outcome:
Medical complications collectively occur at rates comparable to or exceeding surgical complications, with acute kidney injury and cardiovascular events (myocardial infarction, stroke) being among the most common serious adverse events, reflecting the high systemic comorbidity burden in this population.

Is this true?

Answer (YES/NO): NO